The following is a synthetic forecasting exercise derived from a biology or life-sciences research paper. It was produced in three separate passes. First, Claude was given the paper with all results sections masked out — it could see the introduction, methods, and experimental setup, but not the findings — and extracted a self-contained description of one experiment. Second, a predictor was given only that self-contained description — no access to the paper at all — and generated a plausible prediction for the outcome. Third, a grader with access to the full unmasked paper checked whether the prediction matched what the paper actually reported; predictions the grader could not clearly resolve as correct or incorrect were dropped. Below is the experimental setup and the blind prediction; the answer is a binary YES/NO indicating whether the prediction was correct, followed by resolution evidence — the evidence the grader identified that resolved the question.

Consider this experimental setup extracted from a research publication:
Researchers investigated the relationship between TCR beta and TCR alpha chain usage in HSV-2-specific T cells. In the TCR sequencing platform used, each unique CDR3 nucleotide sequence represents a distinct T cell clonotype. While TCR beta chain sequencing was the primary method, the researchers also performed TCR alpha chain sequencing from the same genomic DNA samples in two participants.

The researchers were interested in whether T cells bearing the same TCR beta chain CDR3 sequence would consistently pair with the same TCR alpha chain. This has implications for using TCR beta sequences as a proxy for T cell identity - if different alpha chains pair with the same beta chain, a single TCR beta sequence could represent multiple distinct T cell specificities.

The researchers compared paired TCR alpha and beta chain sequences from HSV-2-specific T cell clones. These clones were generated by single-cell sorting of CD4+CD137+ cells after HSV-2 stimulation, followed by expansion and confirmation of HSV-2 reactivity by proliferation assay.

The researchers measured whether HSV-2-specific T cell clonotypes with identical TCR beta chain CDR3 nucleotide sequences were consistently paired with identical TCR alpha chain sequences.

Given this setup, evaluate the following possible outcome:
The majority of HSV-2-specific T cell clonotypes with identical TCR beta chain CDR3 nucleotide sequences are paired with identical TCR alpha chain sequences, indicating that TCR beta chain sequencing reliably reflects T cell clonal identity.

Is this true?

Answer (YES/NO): YES